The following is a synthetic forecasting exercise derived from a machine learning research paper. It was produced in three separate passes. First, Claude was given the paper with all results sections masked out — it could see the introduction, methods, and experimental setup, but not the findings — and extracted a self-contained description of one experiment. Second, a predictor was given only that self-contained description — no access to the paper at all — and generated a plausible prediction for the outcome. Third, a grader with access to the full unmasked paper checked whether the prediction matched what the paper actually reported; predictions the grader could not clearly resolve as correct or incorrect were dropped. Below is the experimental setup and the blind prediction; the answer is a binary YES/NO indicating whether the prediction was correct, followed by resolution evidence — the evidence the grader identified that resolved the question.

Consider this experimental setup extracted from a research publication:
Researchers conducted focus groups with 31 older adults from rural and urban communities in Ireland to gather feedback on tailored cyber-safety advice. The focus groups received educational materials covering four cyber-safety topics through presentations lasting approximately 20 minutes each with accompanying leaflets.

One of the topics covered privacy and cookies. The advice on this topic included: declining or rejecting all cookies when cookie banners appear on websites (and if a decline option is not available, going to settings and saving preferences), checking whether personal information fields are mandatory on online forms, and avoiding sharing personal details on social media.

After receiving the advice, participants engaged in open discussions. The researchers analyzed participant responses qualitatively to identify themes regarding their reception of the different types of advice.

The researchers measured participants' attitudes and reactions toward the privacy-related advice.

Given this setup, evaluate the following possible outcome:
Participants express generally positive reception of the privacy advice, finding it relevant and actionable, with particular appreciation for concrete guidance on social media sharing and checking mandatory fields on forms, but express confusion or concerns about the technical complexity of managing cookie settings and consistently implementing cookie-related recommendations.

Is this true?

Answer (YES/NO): NO